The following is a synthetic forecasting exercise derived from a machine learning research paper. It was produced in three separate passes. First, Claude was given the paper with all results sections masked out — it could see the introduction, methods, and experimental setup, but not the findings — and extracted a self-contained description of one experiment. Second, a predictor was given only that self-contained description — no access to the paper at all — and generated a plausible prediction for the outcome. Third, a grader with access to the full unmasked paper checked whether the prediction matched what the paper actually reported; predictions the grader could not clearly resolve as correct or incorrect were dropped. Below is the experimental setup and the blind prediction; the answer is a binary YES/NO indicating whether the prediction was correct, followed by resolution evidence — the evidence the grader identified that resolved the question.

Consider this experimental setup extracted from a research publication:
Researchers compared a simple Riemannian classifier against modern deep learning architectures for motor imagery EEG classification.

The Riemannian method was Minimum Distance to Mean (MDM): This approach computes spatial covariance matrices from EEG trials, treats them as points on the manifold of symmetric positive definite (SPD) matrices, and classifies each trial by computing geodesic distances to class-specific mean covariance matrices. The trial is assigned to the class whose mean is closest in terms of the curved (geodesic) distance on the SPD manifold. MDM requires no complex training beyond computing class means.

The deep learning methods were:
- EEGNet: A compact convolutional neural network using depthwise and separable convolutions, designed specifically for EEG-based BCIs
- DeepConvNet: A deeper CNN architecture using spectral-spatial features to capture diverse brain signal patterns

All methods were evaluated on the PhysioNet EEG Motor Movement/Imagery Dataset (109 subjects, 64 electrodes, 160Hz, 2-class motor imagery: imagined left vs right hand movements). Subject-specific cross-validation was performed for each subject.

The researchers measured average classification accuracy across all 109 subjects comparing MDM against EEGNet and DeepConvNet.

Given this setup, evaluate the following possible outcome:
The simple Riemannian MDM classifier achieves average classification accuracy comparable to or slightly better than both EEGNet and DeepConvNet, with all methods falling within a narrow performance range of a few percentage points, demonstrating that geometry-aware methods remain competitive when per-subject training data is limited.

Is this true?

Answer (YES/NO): NO